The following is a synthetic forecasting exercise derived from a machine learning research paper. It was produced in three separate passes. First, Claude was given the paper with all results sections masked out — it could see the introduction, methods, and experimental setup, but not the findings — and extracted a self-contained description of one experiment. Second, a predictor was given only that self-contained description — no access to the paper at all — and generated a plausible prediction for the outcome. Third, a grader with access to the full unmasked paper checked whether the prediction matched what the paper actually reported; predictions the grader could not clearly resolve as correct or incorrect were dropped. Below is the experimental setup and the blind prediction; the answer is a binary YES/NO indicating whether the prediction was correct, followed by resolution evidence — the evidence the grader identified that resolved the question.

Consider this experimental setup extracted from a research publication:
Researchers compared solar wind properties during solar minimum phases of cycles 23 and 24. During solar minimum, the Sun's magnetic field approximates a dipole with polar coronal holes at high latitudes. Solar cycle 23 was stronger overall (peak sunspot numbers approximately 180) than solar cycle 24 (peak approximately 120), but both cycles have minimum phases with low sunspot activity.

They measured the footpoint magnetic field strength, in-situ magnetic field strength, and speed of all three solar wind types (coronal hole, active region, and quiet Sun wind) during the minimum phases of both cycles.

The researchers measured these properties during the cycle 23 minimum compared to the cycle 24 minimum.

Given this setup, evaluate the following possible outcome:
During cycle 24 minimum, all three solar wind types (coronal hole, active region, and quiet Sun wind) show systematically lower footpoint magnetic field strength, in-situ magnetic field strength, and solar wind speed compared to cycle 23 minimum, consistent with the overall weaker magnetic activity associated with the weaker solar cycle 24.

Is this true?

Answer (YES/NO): NO